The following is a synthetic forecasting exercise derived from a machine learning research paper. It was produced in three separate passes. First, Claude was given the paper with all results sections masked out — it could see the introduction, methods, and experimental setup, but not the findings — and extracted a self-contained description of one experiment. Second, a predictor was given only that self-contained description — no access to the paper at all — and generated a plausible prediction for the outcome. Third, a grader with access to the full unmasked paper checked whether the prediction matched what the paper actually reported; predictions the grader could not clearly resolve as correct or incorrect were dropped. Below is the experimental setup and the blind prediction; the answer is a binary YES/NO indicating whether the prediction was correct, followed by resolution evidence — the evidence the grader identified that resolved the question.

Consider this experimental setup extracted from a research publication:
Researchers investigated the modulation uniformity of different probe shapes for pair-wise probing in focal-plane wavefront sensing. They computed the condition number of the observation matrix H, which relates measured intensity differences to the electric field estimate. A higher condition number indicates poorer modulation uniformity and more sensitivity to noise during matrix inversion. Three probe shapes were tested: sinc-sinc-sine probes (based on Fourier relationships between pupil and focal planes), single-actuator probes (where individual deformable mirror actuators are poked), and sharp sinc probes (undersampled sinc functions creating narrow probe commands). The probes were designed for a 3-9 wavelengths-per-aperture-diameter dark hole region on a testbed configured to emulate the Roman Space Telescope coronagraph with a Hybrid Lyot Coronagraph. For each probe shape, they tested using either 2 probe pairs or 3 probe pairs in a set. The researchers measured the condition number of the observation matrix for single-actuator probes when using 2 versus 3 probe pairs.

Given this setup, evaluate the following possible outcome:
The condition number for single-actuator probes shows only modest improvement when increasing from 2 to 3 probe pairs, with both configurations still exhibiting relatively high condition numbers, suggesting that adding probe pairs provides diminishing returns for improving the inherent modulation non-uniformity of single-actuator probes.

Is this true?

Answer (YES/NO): NO